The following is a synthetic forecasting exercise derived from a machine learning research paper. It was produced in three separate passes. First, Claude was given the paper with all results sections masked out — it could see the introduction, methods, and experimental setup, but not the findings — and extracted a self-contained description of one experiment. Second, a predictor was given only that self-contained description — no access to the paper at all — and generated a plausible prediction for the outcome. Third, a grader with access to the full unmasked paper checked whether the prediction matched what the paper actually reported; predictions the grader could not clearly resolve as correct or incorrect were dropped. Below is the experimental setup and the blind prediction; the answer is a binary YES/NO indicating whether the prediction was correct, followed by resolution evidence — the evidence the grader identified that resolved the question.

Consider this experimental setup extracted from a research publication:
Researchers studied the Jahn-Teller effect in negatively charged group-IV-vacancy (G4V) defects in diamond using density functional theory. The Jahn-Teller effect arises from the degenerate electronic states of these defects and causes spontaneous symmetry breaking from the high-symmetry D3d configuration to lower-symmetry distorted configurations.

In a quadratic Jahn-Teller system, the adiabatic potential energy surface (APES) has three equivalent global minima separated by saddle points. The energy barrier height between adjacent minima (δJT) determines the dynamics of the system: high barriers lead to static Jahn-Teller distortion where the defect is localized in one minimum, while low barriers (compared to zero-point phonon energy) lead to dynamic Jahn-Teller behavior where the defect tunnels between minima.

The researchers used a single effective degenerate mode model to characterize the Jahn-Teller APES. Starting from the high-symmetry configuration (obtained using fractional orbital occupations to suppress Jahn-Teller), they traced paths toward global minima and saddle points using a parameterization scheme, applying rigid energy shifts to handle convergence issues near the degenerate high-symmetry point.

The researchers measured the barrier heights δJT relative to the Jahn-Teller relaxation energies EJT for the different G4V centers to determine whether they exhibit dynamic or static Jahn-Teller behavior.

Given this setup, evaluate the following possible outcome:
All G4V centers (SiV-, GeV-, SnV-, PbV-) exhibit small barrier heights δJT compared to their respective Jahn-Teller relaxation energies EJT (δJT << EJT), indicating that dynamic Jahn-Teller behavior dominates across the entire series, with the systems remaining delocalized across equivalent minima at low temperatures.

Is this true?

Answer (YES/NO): YES